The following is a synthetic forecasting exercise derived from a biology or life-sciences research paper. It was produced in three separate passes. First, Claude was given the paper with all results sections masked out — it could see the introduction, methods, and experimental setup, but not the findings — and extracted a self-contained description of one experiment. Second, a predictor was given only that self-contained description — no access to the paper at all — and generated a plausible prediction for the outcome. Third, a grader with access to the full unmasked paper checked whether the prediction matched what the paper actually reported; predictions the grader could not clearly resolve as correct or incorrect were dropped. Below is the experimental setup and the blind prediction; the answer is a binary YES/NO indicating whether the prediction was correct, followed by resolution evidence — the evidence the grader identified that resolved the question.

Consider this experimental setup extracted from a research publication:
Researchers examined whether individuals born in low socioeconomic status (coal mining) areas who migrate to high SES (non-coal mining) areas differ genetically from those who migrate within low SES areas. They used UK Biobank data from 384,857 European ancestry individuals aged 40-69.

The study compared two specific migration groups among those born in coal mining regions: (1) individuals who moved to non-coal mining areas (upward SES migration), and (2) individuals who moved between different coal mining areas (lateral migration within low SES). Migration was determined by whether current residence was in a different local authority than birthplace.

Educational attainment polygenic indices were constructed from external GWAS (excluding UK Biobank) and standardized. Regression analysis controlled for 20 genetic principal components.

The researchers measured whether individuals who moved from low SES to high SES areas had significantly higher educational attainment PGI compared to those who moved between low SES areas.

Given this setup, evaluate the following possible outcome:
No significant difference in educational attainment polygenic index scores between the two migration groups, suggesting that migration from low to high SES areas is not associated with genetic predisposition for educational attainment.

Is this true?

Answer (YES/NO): NO